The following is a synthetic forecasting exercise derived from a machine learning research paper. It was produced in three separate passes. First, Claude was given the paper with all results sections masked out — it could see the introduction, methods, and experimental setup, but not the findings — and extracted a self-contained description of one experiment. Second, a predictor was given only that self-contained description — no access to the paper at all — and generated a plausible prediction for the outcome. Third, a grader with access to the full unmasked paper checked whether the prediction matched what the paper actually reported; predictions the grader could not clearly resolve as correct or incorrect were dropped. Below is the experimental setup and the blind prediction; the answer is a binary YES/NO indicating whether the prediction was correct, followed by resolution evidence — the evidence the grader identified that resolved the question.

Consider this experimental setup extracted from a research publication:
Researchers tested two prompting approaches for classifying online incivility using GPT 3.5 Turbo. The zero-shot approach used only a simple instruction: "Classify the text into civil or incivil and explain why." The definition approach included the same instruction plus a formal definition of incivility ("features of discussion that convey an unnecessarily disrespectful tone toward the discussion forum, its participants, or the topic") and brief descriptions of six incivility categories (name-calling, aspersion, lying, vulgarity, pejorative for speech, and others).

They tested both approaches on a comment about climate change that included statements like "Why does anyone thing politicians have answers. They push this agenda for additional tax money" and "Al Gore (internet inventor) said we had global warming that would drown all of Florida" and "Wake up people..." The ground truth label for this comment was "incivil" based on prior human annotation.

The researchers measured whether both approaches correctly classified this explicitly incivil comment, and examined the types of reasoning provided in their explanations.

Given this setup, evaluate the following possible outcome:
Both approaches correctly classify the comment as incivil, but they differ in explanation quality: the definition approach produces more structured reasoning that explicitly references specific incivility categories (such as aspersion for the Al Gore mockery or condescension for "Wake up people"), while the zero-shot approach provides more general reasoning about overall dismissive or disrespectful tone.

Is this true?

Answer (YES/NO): NO